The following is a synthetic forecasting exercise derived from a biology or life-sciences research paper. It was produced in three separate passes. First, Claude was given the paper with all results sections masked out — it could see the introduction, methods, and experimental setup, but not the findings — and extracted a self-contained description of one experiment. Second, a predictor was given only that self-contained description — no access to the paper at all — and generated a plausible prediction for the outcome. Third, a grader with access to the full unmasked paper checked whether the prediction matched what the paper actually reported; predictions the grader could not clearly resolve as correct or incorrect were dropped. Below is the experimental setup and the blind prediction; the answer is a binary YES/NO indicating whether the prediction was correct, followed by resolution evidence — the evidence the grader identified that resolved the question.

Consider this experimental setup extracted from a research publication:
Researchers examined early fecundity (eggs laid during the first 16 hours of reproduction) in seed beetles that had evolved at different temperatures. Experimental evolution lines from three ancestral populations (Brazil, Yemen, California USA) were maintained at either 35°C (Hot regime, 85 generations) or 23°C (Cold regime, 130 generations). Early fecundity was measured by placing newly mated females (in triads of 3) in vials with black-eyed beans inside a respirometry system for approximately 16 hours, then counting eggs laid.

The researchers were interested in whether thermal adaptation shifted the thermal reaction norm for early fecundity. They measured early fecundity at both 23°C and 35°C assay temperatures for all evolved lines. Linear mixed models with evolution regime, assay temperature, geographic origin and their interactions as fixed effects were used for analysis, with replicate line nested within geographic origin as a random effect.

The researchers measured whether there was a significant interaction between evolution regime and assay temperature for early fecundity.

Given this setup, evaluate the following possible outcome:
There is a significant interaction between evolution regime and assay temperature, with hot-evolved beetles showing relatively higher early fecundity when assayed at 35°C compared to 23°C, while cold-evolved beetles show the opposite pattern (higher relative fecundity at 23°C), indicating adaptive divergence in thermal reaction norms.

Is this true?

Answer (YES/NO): YES